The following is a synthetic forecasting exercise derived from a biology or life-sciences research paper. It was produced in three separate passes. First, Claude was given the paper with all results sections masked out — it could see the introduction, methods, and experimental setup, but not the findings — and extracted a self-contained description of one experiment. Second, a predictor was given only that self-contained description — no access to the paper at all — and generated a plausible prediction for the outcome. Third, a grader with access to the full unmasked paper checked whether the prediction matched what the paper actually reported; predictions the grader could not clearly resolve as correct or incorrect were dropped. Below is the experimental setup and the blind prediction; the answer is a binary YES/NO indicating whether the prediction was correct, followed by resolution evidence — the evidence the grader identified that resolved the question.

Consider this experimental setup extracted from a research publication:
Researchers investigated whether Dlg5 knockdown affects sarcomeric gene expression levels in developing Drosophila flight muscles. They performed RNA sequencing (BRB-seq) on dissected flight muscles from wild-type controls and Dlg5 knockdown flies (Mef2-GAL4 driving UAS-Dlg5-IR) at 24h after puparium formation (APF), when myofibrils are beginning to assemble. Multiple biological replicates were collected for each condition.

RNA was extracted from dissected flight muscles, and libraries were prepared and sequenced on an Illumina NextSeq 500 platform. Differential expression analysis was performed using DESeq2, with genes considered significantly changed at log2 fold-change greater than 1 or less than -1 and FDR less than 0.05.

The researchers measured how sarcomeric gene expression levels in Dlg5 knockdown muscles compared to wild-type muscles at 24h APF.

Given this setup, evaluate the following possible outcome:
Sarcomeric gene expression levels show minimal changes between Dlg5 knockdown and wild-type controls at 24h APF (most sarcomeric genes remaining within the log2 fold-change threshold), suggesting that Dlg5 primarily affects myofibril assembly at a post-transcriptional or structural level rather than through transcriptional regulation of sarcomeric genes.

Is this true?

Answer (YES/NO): NO